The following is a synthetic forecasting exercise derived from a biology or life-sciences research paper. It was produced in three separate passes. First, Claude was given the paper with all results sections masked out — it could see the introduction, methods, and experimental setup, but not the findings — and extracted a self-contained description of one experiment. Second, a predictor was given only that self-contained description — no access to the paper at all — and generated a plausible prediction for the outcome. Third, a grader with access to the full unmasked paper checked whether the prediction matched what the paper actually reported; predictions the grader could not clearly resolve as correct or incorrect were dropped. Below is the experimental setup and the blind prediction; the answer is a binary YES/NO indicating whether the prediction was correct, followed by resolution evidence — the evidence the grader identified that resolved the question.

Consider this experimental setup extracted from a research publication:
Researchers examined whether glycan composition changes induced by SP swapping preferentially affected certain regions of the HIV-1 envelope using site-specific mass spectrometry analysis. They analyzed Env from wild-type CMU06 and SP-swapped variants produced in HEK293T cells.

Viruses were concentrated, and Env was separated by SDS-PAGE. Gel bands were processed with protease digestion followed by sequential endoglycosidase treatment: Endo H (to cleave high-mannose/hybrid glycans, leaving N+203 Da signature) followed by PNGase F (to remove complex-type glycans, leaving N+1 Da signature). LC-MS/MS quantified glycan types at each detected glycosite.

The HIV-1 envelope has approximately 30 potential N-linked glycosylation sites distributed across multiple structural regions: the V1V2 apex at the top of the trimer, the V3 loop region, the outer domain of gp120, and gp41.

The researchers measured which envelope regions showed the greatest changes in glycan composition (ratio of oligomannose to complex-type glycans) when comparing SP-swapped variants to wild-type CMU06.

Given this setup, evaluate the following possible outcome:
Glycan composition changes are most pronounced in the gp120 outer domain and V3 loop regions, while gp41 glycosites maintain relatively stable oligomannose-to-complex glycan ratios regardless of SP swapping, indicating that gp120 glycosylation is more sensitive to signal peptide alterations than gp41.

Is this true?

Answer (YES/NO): NO